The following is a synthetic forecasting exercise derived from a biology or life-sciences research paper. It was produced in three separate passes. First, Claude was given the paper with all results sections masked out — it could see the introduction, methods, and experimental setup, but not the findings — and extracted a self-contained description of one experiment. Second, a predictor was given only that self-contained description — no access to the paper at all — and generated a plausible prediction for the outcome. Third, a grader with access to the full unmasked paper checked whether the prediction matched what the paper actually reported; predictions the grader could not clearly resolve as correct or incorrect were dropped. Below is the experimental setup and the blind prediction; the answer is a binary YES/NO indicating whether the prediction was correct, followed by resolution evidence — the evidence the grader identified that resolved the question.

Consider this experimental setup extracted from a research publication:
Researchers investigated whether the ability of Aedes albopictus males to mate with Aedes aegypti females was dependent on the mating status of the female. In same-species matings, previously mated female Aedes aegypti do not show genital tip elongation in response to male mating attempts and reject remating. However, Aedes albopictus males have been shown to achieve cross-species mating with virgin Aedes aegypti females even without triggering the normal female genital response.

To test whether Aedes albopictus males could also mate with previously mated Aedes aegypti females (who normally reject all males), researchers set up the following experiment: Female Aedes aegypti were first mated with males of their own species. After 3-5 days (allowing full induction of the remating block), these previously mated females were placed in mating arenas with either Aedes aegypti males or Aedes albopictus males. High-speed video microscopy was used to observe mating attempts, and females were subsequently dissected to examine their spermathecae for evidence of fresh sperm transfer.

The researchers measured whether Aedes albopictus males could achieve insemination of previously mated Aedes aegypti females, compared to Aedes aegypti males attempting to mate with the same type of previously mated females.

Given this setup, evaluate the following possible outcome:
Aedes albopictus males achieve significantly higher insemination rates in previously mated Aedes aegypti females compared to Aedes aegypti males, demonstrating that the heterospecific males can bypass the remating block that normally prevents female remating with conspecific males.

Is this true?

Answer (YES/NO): YES